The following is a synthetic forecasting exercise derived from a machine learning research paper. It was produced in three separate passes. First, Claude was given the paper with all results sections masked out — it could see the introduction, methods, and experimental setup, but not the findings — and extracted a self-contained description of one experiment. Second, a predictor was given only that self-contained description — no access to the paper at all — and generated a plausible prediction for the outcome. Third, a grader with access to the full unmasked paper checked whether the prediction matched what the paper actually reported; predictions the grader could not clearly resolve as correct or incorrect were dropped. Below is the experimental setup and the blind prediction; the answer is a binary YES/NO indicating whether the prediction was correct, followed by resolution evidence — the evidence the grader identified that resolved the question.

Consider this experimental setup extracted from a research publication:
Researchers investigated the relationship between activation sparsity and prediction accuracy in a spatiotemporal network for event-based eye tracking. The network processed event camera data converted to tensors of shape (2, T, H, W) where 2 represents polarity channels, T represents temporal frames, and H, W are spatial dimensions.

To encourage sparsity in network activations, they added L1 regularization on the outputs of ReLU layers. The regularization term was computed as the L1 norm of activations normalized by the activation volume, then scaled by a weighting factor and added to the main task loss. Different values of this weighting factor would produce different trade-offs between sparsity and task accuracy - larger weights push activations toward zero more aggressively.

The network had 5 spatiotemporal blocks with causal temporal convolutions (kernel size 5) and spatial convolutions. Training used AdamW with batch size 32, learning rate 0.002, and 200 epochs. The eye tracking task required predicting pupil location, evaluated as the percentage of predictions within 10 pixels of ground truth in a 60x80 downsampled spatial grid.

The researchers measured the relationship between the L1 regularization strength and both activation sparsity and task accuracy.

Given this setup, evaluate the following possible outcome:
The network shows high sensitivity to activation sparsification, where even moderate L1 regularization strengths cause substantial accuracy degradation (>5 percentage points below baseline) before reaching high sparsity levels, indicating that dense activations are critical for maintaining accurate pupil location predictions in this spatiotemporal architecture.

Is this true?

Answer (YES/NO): NO